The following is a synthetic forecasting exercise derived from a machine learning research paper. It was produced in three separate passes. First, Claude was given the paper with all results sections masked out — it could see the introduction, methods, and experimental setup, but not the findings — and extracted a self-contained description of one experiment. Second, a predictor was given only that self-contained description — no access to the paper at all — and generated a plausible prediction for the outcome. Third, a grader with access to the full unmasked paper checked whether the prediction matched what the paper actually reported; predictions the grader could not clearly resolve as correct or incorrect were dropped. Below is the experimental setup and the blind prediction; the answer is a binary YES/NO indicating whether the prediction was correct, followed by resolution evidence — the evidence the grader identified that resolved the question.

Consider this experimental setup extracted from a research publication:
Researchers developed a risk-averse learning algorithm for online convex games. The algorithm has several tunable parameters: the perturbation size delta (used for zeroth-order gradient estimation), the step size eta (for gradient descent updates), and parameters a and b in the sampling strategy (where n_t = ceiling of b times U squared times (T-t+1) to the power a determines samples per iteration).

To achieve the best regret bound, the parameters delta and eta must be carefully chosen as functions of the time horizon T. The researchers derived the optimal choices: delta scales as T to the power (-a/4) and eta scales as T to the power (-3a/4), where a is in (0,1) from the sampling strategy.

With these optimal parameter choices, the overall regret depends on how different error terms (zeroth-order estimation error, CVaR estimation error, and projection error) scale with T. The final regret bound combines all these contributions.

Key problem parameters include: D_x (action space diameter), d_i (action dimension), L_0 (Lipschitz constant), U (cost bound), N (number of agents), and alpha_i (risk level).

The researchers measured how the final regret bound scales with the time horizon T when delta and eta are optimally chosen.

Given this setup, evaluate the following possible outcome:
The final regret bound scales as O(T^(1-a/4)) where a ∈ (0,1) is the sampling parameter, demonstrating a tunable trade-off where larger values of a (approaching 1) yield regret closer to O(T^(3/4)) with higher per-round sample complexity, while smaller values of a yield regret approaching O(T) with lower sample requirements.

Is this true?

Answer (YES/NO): YES